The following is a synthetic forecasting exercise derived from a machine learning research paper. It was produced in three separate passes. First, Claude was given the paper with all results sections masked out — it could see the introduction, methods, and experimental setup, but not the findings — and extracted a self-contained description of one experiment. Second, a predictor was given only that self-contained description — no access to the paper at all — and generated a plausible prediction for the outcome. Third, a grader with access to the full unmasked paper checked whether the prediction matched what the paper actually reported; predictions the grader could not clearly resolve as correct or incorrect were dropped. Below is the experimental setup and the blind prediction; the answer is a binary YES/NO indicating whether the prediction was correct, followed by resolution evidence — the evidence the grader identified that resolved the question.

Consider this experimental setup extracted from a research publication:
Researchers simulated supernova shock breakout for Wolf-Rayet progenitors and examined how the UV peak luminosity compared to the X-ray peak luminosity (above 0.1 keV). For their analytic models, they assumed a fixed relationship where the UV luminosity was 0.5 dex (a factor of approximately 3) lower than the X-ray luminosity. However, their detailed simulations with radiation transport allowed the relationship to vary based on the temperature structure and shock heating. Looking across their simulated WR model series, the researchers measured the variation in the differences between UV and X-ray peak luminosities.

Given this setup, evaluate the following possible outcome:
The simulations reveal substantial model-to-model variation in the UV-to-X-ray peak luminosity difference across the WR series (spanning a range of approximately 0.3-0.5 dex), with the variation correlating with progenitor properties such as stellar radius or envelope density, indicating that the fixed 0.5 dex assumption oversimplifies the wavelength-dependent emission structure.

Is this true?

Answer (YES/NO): NO